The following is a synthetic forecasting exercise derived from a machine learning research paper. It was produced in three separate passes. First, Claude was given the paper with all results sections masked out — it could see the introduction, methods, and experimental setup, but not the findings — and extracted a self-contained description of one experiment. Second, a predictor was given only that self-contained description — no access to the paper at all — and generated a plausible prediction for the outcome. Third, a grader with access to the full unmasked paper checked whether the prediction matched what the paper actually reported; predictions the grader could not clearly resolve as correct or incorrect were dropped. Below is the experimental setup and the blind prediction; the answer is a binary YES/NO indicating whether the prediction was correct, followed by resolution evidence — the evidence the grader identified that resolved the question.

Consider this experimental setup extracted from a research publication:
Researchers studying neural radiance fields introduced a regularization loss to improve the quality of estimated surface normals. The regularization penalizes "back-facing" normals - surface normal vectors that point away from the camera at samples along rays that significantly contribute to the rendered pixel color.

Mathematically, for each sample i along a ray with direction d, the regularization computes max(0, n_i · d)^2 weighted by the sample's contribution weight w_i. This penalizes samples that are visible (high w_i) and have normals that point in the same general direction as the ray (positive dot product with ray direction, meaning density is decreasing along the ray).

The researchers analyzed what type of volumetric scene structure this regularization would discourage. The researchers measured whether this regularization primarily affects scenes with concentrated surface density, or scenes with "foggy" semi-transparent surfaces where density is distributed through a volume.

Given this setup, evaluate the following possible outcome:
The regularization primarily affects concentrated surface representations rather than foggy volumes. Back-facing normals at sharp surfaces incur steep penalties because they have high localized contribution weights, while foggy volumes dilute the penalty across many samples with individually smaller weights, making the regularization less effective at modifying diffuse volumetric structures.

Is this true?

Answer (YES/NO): NO